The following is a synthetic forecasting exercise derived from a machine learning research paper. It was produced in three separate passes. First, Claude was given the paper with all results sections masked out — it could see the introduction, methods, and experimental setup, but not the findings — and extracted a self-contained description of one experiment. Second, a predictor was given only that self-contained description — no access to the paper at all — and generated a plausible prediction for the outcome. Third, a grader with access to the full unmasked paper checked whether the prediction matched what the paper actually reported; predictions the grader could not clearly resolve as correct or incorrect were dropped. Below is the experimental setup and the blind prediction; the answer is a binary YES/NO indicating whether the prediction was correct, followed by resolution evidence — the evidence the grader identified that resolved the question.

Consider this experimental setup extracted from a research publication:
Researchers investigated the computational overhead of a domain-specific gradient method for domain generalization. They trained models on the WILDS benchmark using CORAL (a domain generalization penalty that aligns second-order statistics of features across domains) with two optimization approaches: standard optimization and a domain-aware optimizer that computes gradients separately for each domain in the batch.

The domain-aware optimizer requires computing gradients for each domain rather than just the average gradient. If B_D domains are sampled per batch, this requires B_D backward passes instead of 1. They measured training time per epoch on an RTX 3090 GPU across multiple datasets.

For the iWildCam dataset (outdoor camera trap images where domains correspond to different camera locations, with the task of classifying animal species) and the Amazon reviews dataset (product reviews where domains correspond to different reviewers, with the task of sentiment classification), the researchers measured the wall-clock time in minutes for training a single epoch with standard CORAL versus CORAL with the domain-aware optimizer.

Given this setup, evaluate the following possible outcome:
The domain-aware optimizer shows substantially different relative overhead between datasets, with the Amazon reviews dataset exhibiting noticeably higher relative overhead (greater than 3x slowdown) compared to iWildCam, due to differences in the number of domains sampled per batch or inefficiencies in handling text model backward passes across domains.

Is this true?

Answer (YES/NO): NO